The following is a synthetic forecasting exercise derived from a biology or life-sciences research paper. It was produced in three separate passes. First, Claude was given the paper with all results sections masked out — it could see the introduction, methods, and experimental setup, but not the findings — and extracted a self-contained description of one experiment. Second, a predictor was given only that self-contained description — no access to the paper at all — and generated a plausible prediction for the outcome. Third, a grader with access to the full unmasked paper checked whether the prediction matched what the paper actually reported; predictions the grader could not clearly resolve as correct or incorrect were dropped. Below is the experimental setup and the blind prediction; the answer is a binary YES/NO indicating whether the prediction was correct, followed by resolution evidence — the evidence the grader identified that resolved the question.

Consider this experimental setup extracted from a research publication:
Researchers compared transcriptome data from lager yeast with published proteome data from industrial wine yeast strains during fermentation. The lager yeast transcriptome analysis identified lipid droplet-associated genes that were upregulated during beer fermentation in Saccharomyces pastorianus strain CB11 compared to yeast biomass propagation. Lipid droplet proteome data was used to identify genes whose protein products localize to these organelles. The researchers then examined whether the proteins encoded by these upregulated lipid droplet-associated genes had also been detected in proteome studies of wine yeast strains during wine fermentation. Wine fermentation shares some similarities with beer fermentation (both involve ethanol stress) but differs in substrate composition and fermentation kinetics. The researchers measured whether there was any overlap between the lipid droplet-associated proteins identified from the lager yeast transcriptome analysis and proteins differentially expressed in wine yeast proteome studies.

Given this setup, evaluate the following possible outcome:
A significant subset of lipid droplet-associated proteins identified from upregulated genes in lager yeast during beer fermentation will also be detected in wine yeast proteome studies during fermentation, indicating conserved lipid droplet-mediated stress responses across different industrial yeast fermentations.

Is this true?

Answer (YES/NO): YES